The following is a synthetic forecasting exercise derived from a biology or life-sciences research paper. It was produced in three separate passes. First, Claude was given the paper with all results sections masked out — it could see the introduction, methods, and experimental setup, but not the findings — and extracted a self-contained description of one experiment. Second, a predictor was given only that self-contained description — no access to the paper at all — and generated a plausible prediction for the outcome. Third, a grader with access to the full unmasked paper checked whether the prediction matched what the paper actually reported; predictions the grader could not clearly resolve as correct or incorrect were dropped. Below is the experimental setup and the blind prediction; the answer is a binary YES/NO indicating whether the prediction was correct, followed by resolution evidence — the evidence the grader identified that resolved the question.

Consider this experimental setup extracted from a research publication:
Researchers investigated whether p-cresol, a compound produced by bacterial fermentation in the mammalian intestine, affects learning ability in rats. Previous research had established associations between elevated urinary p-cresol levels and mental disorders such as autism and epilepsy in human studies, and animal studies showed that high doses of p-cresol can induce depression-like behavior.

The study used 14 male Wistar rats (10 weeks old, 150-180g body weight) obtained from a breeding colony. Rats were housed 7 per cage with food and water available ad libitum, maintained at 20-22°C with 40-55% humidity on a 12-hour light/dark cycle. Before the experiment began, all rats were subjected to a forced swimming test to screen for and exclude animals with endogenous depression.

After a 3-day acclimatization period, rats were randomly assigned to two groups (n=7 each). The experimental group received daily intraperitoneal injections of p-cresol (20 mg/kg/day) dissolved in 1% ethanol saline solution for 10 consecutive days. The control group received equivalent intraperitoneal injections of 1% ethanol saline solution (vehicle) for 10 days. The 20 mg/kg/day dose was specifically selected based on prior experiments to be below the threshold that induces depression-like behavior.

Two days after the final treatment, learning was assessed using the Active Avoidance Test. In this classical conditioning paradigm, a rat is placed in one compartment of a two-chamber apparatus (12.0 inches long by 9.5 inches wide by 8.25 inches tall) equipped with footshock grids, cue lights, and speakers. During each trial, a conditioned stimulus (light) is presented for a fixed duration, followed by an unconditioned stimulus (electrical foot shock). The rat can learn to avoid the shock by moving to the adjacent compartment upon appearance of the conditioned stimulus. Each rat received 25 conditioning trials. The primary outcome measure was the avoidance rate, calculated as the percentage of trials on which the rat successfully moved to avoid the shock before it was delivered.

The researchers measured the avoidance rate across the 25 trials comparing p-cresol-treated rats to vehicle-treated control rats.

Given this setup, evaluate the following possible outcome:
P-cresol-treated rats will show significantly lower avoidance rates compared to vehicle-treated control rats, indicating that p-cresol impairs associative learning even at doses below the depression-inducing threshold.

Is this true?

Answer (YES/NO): NO